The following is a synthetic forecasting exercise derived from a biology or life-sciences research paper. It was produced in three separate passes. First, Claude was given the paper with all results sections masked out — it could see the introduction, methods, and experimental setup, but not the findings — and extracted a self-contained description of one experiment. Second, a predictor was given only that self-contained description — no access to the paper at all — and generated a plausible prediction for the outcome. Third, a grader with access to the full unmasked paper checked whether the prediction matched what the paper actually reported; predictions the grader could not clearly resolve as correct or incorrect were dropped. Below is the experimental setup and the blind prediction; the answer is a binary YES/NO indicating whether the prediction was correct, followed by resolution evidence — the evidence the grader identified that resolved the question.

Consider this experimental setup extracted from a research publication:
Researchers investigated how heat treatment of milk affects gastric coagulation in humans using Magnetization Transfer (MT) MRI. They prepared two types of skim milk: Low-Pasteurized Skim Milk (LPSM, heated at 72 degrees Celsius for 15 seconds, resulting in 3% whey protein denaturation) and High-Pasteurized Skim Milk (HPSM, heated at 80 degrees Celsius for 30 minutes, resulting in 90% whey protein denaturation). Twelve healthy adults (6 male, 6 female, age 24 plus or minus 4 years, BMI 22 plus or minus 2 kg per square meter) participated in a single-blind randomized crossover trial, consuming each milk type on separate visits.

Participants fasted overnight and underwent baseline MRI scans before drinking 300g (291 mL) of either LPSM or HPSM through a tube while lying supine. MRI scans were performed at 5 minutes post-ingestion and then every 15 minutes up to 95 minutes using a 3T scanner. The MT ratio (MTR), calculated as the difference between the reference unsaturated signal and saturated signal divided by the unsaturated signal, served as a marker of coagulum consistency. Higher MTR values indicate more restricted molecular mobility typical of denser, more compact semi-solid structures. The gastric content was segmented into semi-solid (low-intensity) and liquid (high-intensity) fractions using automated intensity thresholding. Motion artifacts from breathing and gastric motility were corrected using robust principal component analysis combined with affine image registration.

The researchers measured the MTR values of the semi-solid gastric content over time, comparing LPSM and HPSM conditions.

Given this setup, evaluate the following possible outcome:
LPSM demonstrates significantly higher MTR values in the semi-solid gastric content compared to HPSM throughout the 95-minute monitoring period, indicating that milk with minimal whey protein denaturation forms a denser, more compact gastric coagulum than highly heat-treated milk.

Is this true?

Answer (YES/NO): NO